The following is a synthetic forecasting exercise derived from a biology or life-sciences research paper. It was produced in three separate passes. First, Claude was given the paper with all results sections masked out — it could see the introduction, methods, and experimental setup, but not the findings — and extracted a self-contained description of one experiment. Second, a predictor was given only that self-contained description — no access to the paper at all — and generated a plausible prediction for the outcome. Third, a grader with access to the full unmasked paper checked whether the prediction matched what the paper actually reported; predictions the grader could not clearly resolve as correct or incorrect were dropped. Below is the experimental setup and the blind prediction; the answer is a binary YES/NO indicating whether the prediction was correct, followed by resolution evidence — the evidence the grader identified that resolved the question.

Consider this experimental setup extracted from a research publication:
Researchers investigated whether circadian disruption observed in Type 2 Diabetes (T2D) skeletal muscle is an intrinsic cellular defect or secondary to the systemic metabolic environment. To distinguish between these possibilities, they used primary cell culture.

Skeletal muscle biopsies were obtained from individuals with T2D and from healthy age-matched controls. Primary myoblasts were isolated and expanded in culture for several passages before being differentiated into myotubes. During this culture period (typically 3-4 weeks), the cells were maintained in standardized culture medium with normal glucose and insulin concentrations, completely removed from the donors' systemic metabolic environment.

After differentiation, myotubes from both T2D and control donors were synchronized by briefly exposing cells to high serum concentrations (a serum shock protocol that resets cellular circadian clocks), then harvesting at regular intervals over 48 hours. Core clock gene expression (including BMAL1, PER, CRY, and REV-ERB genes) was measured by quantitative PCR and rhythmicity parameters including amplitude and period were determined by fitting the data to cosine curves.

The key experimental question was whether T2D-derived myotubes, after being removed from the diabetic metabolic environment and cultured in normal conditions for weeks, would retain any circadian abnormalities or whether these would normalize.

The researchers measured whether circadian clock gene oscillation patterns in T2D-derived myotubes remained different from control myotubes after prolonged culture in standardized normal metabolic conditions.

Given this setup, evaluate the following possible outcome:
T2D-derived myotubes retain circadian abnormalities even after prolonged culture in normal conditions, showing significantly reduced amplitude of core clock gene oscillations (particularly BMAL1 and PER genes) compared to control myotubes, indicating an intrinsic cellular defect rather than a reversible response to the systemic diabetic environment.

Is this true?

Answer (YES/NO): NO